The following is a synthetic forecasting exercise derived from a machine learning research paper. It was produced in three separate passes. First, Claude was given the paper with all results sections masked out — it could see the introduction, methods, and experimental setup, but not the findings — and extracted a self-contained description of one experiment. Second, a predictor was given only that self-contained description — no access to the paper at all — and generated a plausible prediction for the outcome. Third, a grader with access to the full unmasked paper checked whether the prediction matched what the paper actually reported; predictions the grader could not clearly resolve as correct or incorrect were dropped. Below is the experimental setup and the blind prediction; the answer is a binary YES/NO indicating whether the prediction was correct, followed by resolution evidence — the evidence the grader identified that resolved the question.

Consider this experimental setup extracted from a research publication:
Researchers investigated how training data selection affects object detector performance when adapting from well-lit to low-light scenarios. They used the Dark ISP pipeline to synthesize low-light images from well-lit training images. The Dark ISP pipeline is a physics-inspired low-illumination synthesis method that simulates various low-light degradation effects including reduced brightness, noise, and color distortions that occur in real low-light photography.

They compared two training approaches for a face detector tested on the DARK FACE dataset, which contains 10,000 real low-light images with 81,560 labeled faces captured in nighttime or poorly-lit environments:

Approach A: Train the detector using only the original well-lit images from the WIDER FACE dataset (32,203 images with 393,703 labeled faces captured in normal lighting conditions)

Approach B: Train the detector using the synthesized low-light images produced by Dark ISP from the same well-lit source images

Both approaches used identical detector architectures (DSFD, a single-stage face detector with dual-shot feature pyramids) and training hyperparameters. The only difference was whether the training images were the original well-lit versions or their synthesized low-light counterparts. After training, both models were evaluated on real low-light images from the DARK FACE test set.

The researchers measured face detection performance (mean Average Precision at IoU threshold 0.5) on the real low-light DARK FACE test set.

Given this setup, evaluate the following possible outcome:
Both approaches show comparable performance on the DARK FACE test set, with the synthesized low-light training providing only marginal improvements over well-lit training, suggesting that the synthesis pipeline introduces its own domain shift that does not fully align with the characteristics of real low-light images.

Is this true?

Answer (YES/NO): NO